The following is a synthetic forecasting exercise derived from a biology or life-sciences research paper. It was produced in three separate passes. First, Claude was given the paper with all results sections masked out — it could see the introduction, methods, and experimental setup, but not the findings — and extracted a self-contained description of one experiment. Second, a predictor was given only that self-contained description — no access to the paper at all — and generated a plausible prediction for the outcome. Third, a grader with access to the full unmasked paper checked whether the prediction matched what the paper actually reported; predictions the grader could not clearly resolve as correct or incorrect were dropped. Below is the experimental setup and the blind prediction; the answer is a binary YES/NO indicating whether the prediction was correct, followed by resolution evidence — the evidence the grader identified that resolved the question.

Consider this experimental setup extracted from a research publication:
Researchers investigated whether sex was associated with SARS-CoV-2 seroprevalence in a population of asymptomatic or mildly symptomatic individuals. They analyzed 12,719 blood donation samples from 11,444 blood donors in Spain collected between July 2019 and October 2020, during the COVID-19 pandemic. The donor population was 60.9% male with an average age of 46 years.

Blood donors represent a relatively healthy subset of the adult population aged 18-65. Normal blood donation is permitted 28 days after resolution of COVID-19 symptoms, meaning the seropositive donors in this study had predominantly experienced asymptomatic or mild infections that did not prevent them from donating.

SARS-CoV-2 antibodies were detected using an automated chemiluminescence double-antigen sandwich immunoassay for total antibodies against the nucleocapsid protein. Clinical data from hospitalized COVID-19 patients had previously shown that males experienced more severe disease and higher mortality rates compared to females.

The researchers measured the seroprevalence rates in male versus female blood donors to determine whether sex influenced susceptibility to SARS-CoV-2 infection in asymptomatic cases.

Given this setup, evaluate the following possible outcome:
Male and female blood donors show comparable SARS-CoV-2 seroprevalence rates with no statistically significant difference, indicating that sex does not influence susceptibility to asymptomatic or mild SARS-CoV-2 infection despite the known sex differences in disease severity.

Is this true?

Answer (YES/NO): YES